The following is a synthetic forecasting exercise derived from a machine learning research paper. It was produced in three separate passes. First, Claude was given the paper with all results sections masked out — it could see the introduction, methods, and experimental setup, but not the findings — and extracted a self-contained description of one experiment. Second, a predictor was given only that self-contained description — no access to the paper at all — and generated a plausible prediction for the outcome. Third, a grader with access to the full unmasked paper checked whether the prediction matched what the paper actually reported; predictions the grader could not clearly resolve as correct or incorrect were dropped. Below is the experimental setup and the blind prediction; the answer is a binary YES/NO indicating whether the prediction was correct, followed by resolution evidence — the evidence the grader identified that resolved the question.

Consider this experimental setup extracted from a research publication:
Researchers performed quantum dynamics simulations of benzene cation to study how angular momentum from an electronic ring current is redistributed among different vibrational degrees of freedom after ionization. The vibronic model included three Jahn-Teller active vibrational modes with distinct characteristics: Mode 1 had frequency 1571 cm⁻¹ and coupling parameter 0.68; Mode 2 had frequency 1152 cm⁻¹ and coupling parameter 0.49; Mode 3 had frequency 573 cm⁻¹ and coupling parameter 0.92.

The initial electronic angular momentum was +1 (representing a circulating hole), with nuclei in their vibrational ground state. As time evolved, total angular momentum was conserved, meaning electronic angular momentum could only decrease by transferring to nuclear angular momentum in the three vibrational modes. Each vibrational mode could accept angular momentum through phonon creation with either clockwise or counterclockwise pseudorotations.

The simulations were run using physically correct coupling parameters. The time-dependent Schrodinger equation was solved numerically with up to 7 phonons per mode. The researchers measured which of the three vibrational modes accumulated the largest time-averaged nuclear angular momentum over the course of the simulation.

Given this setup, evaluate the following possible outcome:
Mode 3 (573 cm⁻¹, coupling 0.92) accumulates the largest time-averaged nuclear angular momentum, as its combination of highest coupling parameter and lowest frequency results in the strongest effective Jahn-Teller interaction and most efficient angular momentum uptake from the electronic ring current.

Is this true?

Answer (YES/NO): YES